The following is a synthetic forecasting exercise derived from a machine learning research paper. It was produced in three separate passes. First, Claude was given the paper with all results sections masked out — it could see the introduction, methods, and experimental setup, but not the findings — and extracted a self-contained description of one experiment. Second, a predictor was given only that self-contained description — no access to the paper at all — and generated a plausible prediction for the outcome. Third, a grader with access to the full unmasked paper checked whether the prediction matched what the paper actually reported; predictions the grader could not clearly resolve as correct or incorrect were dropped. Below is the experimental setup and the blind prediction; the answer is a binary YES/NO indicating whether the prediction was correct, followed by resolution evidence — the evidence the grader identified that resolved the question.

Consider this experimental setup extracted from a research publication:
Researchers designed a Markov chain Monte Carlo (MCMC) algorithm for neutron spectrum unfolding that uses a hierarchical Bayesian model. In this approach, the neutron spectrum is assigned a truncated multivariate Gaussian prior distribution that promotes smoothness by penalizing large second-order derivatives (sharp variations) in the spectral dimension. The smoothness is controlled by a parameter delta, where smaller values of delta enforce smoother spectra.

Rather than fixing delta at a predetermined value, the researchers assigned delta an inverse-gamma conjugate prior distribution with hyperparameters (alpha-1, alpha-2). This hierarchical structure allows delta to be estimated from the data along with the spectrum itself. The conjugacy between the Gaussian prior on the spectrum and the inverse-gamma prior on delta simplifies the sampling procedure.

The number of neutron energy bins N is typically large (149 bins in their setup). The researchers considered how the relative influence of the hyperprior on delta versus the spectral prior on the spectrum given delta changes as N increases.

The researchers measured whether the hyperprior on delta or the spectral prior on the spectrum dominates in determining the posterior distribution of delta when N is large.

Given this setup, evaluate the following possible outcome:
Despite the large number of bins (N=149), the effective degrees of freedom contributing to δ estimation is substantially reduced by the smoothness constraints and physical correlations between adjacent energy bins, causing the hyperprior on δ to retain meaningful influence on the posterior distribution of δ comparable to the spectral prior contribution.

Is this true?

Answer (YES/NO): NO